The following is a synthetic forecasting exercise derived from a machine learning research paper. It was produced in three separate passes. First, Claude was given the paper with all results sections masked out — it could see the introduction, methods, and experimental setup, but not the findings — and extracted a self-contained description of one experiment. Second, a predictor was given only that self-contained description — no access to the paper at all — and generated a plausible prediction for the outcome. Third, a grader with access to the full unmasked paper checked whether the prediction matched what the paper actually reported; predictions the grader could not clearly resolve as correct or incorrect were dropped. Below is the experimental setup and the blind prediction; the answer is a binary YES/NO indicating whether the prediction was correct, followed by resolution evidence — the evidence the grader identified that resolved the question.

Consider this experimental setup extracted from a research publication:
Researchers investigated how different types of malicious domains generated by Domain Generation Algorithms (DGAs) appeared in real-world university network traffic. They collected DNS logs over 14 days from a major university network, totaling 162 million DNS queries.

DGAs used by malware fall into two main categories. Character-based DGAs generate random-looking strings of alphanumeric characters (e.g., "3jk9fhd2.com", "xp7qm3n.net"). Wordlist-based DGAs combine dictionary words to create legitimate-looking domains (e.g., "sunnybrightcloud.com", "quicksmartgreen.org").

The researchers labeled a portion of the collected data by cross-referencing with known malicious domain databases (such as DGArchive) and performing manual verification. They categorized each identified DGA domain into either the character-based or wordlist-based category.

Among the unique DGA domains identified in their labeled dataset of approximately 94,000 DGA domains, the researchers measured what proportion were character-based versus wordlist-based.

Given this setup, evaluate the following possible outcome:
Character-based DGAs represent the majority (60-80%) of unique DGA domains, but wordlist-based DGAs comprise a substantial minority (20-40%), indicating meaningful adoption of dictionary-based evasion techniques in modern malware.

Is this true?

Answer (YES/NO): NO